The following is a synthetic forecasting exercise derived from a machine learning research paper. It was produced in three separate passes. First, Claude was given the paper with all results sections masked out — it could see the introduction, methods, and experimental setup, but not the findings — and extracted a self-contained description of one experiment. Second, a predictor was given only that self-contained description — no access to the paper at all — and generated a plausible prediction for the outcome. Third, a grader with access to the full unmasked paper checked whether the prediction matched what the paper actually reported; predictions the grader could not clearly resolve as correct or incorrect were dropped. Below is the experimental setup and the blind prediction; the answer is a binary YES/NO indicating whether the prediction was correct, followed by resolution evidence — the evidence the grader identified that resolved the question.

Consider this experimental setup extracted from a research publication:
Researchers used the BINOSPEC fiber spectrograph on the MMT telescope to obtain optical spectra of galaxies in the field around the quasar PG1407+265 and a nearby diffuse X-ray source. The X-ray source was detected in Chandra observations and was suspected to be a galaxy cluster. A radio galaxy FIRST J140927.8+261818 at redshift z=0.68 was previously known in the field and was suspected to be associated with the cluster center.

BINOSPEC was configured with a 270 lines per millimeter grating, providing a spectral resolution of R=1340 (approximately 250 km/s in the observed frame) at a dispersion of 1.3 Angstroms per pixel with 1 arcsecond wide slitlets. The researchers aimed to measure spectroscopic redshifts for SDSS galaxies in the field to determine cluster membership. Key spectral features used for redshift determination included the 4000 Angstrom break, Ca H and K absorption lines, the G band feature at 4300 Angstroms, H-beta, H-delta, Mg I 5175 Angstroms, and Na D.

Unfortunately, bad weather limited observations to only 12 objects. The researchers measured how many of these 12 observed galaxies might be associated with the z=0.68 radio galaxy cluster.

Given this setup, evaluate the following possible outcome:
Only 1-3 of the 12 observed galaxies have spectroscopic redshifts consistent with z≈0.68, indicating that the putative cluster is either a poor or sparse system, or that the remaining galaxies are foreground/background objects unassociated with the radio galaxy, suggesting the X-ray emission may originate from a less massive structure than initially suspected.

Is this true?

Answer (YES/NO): NO